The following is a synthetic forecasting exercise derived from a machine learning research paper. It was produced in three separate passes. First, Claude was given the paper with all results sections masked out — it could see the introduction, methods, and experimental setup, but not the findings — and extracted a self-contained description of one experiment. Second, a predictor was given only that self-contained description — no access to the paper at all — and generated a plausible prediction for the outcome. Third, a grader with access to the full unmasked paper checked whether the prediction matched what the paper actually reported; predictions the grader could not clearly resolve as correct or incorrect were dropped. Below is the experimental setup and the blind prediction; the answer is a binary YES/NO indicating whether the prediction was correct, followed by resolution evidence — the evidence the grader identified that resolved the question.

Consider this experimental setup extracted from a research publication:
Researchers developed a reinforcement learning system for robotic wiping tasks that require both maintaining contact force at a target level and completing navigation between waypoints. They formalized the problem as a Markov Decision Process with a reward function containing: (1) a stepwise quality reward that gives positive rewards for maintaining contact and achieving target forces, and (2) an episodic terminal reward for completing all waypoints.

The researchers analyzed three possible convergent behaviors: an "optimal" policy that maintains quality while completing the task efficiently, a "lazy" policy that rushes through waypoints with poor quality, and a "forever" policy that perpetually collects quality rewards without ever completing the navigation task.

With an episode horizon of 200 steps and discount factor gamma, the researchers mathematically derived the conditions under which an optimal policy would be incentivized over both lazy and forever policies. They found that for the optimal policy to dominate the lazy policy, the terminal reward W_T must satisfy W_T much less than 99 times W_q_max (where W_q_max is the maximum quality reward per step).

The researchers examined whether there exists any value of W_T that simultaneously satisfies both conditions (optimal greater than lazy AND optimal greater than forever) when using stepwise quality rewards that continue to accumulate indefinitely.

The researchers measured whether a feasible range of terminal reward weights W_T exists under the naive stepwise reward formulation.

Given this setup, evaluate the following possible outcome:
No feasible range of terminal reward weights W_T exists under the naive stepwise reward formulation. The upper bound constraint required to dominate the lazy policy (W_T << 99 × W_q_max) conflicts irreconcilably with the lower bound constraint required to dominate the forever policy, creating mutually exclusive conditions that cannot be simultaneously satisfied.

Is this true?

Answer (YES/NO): YES